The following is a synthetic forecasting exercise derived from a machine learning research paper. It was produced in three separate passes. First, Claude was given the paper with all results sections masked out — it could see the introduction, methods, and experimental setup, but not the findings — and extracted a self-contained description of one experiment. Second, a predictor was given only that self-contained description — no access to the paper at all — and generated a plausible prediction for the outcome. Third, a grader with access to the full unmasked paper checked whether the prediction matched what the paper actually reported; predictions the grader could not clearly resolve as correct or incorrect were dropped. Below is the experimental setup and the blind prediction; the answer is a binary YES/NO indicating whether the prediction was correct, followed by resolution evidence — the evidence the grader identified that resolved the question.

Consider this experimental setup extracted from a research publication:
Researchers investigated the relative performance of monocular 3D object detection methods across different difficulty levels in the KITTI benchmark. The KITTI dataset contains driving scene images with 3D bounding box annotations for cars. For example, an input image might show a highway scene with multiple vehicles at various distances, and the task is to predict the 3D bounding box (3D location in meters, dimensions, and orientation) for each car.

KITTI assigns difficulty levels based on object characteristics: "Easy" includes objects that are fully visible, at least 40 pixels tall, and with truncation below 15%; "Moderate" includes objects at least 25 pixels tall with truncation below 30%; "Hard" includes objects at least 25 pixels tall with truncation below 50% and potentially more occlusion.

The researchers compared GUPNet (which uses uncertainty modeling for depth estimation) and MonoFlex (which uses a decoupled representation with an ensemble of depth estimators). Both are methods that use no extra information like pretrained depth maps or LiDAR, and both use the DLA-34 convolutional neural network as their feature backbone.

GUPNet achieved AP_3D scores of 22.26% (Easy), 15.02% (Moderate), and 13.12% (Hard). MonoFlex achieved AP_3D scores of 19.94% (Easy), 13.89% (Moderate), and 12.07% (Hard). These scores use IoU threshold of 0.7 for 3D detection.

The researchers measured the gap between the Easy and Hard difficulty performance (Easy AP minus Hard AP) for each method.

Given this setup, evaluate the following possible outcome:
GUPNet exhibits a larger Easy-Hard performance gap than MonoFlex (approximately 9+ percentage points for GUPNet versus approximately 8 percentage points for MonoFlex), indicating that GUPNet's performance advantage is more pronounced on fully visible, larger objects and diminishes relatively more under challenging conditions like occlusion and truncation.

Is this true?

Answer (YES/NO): YES